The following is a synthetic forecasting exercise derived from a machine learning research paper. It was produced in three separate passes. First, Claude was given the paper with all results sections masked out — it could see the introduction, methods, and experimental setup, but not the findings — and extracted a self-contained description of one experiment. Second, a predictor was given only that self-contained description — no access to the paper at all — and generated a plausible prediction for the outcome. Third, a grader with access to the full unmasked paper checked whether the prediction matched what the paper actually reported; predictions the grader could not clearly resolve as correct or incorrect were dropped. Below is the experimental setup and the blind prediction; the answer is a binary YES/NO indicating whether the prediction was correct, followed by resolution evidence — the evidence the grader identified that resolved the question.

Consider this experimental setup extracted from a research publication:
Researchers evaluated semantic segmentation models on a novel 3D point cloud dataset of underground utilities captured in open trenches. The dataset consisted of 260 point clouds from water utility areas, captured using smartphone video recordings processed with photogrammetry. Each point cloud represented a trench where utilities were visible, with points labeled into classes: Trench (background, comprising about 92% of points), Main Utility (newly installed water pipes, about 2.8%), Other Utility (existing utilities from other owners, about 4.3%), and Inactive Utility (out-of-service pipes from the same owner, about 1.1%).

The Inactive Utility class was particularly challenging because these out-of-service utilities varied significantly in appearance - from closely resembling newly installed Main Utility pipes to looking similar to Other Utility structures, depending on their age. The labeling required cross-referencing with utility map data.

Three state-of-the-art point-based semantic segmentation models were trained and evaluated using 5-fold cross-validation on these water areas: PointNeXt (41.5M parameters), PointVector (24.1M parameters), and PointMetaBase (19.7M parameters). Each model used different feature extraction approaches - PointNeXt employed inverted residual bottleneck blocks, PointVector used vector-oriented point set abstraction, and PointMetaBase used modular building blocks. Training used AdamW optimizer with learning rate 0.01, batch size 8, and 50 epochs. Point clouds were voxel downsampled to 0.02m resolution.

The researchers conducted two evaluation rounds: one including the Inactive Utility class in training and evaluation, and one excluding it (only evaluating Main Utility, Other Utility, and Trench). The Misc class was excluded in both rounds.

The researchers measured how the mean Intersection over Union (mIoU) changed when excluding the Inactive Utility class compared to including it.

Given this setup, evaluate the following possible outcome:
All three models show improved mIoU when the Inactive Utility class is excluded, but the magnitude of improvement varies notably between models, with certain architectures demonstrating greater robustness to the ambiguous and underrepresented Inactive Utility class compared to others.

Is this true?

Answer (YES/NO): YES